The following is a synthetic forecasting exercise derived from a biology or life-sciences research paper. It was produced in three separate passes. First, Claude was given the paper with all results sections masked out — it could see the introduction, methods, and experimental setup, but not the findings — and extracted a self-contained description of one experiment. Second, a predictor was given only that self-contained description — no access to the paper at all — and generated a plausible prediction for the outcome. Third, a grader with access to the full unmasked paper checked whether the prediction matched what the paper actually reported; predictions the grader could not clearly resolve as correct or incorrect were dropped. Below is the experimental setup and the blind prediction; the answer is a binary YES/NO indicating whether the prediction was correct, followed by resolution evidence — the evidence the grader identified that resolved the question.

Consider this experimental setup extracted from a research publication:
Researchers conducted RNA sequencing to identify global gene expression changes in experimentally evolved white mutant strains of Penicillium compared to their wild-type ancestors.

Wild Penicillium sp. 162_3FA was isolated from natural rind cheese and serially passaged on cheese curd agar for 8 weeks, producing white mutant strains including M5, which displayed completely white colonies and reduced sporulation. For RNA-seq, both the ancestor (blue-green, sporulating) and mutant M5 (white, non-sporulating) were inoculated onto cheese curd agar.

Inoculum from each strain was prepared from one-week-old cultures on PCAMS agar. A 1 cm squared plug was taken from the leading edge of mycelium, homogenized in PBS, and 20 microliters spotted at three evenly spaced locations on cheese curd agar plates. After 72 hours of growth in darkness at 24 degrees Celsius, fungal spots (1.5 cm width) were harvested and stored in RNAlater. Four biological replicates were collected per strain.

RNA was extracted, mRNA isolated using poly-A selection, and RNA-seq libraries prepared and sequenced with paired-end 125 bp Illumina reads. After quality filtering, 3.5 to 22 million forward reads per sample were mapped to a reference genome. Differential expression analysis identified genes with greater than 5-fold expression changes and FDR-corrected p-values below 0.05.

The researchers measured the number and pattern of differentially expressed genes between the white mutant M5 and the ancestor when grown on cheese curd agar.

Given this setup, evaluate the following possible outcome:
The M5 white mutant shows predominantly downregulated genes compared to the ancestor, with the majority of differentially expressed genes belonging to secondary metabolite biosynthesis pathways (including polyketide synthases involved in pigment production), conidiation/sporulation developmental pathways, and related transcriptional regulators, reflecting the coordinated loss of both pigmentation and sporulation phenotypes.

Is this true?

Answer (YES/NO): NO